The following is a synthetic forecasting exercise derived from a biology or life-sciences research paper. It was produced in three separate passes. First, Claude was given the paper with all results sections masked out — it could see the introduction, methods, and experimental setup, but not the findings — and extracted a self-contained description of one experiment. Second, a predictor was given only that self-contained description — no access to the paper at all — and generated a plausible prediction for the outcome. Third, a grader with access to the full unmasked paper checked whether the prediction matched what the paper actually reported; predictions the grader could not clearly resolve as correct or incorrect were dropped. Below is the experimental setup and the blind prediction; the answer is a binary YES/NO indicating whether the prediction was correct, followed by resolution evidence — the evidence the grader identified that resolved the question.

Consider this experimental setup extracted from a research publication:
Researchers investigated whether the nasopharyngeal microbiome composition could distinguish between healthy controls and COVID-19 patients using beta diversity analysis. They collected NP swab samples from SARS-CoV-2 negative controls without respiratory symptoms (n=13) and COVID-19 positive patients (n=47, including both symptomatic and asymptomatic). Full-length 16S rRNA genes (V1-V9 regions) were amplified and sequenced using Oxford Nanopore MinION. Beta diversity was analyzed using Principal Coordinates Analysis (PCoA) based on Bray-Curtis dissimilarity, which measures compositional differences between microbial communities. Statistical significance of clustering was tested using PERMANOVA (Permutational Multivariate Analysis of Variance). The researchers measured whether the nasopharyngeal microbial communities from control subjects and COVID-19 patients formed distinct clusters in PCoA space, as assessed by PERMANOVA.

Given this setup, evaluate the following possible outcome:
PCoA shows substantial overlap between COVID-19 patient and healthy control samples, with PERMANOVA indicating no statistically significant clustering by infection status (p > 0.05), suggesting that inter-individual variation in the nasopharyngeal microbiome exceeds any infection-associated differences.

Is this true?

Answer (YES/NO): NO